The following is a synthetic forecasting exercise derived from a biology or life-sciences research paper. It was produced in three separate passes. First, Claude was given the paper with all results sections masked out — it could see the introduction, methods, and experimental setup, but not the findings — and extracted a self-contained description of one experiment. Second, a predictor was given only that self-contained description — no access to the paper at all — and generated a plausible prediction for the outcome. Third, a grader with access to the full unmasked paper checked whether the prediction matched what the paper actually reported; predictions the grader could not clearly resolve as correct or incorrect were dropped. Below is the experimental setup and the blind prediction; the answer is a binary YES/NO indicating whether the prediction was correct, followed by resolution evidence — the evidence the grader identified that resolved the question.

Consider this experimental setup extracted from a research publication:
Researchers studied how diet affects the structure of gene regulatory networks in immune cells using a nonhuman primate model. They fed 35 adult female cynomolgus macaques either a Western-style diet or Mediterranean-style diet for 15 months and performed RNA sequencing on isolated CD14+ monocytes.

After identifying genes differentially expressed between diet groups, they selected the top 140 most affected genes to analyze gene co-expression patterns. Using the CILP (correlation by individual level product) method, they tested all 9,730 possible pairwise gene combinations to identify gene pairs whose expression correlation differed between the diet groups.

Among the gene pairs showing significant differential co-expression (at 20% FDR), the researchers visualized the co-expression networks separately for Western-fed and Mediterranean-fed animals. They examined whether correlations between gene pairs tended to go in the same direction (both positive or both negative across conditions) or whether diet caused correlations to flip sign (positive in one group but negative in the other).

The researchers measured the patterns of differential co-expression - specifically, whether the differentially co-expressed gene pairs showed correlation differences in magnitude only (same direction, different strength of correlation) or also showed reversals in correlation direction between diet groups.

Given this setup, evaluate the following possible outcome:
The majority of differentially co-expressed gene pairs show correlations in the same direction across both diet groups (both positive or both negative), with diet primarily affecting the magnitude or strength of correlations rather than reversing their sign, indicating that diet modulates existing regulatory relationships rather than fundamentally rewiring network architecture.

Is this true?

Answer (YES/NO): NO